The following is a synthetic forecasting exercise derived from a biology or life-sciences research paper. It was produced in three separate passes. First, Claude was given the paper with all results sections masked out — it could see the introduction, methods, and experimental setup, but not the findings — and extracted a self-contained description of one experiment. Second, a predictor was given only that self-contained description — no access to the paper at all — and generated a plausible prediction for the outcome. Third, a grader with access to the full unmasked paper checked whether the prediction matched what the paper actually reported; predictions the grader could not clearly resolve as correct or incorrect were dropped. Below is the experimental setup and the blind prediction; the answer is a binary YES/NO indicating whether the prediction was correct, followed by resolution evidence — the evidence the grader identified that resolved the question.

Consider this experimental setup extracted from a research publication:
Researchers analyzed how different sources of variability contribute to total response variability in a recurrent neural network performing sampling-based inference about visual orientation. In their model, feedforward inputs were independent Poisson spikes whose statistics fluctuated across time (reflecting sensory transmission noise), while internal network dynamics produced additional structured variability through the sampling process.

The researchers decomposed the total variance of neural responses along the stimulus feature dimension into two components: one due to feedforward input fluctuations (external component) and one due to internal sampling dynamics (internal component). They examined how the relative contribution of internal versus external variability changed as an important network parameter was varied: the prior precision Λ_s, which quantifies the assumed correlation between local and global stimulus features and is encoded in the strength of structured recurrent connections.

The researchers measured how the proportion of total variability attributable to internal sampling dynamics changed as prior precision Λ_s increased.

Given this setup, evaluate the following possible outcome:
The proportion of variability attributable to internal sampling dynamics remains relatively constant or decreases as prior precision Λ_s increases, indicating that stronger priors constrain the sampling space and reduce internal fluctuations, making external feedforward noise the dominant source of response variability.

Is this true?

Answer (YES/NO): NO